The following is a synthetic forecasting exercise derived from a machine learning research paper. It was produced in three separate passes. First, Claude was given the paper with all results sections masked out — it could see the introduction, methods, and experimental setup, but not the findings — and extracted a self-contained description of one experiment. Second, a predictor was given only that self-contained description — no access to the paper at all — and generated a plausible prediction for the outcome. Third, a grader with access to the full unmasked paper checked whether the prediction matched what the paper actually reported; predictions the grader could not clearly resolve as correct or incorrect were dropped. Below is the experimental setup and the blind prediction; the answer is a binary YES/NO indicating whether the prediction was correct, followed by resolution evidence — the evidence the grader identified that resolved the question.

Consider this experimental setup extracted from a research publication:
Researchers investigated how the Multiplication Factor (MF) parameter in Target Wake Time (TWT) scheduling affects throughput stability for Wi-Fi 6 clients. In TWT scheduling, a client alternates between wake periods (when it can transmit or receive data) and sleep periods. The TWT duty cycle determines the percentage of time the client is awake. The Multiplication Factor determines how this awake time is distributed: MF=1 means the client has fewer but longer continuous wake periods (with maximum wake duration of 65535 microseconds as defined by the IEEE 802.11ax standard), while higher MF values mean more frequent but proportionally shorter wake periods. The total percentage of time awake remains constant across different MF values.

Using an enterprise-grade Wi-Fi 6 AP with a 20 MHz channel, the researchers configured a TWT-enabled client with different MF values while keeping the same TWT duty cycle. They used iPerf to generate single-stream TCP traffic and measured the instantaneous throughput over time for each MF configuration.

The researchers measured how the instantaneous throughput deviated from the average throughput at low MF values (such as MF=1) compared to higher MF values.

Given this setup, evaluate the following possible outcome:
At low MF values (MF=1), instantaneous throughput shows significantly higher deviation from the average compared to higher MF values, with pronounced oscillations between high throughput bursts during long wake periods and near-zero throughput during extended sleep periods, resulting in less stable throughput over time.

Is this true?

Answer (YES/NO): YES